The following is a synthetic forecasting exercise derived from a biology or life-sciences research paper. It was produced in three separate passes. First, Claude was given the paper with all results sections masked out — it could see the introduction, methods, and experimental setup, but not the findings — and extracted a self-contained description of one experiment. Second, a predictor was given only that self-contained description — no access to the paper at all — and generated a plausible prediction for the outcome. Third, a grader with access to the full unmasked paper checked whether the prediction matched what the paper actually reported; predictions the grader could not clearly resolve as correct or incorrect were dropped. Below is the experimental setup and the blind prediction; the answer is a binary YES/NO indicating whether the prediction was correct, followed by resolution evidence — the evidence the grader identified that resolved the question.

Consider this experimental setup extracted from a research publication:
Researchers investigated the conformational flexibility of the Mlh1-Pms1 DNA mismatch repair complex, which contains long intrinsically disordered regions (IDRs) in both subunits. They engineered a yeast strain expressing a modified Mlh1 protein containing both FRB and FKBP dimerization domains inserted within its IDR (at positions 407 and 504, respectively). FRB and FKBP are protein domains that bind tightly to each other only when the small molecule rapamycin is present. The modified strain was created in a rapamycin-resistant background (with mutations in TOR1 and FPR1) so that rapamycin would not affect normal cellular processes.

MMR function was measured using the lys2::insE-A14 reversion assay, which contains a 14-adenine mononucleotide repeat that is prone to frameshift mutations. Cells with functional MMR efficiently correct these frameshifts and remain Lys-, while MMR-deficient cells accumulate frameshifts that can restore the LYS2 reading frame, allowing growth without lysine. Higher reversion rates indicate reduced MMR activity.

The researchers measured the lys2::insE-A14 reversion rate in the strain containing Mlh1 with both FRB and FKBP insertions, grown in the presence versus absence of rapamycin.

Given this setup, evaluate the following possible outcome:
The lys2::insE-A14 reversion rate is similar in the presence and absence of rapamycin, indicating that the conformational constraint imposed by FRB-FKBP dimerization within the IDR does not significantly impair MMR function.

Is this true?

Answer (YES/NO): NO